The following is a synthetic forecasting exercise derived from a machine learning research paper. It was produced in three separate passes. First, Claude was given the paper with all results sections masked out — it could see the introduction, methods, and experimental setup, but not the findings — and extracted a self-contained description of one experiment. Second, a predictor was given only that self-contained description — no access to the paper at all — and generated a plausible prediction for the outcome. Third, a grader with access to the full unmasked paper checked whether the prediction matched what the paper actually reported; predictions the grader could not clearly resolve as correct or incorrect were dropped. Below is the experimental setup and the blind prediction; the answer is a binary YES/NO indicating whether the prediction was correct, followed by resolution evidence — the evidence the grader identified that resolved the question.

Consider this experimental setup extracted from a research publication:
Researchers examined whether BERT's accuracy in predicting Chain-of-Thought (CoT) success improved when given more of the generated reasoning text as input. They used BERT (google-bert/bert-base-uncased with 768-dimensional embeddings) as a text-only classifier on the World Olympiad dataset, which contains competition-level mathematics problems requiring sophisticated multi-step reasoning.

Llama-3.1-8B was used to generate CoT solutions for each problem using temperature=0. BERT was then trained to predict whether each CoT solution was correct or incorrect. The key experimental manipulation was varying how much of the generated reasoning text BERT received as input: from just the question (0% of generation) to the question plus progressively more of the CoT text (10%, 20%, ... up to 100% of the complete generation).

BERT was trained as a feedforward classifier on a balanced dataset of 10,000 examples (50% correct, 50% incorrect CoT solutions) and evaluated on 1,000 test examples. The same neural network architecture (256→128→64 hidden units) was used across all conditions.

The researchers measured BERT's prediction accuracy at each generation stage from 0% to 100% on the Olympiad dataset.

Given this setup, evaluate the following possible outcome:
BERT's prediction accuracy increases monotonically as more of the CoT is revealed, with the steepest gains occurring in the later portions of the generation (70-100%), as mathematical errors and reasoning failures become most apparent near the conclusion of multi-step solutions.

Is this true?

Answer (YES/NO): NO